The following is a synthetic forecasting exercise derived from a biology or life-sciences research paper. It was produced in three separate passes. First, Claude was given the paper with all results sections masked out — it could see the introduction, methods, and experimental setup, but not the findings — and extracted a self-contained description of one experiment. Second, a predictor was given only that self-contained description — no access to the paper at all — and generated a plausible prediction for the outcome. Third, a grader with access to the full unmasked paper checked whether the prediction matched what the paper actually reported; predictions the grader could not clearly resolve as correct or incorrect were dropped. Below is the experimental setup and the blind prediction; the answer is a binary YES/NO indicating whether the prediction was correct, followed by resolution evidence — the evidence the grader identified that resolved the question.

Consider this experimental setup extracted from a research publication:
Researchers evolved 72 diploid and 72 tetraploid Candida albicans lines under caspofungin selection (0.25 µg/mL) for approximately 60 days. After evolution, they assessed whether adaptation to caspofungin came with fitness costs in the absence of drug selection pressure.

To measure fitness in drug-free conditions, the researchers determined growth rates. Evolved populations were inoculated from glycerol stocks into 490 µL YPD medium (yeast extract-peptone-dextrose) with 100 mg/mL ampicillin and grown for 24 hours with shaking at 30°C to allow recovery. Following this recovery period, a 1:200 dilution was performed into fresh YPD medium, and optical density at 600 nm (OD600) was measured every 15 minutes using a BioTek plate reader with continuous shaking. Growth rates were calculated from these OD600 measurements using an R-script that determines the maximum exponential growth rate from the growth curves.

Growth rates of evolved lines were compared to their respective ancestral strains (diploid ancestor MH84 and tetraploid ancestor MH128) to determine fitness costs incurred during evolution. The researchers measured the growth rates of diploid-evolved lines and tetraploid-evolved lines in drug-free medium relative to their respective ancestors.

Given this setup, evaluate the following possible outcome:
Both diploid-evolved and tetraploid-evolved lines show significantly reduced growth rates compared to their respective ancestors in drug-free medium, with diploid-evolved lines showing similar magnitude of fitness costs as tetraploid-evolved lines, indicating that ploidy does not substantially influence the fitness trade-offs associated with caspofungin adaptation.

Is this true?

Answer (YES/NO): NO